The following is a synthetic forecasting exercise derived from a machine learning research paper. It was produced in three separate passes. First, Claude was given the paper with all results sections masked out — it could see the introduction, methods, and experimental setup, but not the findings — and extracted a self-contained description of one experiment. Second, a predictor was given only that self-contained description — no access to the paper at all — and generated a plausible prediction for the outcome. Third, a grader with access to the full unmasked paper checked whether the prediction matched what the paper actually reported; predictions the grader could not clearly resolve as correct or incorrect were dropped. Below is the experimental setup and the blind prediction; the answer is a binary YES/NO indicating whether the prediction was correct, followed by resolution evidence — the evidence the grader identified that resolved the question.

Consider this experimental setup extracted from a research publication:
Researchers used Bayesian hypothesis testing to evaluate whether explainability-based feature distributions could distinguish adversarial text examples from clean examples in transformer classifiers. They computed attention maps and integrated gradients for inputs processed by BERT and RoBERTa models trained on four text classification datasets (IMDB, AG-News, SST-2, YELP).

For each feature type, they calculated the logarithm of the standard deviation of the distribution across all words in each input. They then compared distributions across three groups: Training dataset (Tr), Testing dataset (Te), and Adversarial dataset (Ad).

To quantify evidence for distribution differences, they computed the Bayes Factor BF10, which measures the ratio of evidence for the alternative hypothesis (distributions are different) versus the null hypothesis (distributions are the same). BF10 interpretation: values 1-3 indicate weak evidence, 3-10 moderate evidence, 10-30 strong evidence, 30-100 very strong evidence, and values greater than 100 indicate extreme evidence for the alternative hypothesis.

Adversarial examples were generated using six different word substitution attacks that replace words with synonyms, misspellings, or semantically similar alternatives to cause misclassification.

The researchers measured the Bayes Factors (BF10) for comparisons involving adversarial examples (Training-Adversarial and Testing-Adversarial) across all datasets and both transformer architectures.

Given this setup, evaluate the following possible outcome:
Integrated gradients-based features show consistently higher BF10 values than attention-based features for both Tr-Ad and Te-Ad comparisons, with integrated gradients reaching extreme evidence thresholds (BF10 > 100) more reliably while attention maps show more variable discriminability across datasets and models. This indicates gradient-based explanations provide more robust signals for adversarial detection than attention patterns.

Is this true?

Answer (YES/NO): NO